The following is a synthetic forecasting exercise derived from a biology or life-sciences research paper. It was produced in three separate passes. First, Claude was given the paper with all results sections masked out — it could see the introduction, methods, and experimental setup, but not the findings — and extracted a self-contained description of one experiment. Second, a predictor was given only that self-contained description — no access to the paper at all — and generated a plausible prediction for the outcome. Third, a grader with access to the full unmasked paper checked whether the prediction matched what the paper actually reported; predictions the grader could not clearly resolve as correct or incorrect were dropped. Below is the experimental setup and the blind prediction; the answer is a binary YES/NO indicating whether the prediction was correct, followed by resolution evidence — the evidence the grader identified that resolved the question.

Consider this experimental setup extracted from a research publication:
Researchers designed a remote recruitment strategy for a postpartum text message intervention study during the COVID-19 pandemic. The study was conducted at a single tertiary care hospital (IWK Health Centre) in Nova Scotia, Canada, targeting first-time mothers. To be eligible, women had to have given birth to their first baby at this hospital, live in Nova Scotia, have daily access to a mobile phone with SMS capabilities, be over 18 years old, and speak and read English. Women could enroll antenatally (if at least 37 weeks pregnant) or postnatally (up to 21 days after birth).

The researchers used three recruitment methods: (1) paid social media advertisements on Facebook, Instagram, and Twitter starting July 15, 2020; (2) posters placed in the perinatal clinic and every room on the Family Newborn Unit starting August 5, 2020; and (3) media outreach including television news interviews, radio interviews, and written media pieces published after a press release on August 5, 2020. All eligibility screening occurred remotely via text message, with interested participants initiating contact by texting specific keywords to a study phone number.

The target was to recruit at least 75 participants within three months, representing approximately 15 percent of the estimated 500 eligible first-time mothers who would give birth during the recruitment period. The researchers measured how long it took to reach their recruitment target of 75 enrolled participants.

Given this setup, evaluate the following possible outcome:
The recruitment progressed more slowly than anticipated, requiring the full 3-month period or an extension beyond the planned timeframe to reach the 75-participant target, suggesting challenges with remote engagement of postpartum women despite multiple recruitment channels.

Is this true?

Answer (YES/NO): NO